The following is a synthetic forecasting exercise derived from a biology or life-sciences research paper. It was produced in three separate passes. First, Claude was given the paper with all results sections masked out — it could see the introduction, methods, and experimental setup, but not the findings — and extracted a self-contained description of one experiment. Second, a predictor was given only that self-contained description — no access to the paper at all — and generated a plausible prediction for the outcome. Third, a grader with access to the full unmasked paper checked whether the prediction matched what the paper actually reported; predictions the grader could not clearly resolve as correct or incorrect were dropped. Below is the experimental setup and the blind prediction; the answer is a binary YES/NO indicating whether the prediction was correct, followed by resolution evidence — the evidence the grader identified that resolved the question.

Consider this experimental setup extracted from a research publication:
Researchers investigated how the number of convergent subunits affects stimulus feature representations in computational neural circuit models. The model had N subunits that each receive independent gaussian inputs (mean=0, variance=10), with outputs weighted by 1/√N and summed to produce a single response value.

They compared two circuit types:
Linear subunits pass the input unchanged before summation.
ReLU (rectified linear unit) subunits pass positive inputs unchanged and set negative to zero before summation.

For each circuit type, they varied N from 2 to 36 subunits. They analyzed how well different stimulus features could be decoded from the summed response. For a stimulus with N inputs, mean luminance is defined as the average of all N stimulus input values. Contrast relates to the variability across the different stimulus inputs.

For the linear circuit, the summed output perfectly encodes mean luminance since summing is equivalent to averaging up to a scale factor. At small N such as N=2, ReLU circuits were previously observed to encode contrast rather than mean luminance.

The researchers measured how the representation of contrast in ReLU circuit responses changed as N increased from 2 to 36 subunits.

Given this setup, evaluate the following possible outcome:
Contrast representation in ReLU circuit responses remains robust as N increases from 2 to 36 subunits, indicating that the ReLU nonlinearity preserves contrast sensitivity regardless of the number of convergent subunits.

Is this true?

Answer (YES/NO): NO